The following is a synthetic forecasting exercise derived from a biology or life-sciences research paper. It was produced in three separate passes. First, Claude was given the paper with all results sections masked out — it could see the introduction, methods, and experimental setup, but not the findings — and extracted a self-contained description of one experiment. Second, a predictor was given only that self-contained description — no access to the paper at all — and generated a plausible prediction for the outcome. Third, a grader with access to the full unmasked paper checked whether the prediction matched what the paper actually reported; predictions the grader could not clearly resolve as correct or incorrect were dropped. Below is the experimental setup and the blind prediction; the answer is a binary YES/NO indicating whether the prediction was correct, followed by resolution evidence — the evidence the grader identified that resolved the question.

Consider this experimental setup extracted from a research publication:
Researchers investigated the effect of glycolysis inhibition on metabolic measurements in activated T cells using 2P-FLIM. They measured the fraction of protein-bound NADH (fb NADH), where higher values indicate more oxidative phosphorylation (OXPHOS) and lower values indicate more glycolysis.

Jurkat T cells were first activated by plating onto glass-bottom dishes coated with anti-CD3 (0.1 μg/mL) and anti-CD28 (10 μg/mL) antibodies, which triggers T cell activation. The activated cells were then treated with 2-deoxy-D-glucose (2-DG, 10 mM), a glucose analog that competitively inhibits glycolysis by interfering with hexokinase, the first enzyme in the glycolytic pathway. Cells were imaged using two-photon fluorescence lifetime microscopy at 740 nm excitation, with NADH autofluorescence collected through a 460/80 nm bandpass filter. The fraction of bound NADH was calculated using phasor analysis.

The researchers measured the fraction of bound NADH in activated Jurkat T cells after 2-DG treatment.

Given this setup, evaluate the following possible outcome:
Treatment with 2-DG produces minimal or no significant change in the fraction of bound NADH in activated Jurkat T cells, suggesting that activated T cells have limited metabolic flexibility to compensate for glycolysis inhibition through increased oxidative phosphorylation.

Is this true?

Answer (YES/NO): NO